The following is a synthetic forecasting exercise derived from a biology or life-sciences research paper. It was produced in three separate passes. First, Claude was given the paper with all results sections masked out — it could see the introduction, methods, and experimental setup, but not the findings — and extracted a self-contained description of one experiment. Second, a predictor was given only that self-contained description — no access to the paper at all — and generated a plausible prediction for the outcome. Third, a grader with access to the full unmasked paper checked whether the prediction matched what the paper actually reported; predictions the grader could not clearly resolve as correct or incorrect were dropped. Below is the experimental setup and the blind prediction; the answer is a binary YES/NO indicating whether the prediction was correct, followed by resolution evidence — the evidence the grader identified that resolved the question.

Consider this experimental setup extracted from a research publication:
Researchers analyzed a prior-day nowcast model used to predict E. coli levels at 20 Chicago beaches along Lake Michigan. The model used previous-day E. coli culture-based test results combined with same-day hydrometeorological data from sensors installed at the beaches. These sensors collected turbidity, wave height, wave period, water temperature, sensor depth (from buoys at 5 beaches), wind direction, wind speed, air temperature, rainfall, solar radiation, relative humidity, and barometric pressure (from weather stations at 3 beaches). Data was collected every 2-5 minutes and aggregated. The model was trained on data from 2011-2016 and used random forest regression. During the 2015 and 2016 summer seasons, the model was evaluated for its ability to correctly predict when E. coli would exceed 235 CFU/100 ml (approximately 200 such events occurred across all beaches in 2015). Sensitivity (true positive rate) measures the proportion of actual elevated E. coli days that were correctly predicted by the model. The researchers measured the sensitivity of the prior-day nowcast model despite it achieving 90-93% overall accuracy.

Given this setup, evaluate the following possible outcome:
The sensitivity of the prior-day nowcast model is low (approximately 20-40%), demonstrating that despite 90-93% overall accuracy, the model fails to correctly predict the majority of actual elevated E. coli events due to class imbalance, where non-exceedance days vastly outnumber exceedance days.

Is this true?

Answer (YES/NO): NO